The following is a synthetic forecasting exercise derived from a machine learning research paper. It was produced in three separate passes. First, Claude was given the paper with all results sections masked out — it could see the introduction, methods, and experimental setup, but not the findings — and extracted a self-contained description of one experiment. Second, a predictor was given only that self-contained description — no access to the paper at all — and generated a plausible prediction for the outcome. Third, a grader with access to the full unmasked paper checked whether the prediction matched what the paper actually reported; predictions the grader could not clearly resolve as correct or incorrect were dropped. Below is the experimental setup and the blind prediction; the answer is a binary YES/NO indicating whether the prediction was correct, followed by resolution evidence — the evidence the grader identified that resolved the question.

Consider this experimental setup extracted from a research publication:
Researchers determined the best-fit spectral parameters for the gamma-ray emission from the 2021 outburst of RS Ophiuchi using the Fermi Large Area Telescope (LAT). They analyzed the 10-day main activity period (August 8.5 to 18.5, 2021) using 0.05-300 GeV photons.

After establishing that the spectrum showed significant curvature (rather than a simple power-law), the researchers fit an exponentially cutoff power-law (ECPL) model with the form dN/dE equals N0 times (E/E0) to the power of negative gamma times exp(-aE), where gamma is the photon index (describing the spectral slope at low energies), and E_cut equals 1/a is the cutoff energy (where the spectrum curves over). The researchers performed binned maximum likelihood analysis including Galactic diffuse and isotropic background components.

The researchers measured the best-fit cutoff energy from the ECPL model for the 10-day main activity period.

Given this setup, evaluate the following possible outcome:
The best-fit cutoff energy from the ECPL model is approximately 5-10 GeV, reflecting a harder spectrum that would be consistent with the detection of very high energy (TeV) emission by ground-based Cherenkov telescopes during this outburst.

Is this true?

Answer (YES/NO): YES